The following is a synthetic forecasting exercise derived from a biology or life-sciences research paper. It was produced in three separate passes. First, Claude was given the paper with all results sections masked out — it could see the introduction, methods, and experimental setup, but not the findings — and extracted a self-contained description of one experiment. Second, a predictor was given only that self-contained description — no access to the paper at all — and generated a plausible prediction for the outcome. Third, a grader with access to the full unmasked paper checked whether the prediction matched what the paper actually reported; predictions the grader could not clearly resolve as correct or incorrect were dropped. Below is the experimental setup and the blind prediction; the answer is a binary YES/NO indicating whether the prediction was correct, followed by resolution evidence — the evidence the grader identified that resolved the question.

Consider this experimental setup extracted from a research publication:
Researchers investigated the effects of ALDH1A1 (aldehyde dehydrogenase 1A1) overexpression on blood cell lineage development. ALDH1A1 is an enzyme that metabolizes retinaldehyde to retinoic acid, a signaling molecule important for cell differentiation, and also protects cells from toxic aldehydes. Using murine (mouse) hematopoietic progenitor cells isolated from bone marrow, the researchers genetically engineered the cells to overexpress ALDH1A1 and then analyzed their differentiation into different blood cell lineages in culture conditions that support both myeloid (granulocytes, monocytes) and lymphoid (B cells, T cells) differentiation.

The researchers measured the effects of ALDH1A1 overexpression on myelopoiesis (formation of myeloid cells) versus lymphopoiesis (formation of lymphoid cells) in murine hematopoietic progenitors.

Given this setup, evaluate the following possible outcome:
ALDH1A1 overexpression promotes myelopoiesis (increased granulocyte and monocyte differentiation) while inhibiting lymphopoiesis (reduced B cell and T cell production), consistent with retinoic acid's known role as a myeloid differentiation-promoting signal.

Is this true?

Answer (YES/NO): YES